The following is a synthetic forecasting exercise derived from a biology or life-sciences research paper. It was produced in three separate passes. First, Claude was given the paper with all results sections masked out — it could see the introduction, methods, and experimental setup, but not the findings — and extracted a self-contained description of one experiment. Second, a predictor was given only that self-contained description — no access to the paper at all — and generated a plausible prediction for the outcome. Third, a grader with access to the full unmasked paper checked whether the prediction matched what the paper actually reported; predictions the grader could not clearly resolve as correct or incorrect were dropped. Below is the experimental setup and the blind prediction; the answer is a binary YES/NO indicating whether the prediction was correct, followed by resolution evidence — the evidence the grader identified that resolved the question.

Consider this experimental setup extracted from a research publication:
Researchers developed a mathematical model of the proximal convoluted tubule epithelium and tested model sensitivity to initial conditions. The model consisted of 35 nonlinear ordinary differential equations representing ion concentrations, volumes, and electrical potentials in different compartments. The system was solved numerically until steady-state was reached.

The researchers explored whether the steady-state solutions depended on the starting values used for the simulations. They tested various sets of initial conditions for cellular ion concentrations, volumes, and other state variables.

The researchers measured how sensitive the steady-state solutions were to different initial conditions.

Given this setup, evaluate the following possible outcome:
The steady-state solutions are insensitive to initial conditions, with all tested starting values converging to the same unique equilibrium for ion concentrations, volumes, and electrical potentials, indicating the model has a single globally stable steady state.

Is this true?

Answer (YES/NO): NO